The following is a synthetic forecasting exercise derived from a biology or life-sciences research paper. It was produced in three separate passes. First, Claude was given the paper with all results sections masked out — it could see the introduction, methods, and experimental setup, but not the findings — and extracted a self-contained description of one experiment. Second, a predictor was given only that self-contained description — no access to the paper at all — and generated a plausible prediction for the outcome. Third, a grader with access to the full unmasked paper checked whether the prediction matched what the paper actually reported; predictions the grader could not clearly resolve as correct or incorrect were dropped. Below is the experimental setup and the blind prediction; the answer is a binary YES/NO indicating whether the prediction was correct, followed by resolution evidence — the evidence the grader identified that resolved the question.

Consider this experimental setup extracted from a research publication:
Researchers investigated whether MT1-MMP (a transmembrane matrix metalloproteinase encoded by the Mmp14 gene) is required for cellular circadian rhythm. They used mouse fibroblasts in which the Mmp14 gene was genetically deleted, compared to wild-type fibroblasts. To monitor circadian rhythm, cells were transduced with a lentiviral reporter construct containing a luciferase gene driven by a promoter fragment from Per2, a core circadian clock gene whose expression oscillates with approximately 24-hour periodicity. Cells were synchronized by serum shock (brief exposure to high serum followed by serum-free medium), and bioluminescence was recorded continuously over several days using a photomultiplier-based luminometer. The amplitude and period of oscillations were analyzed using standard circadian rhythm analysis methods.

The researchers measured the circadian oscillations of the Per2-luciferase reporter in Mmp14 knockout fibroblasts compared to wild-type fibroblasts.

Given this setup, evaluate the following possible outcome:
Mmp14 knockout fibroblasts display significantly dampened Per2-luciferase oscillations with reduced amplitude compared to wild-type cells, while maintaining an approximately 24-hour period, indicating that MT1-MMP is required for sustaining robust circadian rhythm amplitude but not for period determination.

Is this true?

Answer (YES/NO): NO